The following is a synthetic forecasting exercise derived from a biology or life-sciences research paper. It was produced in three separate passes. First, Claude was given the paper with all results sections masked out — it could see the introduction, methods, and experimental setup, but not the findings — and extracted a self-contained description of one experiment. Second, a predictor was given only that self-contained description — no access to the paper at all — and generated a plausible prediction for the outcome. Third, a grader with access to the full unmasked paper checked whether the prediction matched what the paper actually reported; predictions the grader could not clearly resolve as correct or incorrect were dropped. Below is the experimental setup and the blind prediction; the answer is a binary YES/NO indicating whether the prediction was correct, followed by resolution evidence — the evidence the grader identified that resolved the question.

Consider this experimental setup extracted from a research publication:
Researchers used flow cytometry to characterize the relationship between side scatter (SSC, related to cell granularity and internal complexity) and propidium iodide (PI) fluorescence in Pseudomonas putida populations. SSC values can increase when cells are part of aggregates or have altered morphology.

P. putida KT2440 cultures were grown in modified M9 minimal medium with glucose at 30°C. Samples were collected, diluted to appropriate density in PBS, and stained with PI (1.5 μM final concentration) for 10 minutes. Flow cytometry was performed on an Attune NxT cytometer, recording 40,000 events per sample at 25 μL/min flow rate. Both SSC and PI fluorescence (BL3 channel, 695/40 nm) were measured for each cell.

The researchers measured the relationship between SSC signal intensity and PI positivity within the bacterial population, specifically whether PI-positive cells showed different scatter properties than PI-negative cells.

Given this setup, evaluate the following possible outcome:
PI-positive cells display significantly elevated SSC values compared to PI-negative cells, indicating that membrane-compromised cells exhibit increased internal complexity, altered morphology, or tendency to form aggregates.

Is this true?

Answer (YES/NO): YES